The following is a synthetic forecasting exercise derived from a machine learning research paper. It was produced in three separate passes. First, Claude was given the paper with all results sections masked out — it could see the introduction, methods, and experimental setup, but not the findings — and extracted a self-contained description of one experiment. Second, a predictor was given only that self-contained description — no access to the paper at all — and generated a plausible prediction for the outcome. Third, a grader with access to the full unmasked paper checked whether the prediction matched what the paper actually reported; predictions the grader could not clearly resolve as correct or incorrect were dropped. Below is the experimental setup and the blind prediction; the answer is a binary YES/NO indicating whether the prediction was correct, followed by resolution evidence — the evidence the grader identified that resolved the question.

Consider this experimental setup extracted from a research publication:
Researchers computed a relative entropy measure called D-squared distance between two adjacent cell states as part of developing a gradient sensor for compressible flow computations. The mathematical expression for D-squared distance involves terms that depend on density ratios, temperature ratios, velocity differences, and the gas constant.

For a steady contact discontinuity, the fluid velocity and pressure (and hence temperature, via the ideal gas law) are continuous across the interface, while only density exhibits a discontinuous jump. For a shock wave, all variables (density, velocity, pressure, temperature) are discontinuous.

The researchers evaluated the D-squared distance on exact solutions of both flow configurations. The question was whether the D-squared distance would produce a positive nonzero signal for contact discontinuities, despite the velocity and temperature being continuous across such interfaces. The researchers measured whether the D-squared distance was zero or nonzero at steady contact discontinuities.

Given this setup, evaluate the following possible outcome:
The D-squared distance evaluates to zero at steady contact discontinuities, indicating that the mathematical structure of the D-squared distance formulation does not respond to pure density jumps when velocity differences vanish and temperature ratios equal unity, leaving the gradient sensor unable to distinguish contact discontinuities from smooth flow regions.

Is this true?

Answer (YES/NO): NO